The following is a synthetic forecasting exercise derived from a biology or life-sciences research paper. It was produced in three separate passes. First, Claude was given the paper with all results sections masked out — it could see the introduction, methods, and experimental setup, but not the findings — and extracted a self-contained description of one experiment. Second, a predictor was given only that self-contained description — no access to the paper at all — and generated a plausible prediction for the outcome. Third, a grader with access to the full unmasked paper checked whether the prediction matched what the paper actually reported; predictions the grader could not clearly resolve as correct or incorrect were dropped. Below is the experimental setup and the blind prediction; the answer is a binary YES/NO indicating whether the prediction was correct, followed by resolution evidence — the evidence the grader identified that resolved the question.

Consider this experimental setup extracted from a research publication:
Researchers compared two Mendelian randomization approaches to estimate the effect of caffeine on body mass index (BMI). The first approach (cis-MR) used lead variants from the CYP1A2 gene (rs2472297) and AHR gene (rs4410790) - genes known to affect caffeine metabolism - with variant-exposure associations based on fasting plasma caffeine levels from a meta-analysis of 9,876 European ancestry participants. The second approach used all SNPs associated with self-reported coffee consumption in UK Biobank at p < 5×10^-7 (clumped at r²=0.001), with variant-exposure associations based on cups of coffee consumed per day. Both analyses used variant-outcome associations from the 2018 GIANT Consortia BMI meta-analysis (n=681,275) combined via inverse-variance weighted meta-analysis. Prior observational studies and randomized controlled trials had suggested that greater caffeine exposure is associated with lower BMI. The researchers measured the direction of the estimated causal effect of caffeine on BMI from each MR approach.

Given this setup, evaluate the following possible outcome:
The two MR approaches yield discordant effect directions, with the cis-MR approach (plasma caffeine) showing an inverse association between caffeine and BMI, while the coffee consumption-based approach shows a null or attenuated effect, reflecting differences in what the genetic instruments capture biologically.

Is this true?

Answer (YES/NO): NO